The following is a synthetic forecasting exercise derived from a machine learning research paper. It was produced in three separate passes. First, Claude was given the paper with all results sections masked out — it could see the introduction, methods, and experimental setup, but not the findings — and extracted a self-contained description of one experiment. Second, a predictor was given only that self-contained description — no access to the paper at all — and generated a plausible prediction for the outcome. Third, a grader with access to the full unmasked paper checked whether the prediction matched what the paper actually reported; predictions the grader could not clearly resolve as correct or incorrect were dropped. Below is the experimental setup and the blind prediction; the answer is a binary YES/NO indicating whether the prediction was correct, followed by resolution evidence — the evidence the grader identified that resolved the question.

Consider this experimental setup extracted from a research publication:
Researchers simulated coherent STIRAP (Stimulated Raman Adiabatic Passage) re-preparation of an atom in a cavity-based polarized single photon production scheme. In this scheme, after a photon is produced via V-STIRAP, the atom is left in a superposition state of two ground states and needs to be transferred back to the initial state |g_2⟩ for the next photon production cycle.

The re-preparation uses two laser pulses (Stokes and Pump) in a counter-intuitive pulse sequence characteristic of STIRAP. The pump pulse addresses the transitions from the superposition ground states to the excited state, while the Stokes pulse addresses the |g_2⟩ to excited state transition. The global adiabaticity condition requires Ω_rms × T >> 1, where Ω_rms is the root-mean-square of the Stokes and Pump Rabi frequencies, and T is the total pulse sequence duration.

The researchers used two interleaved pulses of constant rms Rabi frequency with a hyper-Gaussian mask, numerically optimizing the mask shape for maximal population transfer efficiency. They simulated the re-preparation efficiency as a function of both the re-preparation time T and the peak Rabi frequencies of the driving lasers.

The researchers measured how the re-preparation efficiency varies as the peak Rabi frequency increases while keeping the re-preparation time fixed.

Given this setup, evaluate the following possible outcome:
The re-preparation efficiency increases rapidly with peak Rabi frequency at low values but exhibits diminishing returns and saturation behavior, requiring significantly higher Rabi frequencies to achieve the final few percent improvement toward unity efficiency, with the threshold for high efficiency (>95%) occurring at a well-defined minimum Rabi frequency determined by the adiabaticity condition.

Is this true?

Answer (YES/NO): NO